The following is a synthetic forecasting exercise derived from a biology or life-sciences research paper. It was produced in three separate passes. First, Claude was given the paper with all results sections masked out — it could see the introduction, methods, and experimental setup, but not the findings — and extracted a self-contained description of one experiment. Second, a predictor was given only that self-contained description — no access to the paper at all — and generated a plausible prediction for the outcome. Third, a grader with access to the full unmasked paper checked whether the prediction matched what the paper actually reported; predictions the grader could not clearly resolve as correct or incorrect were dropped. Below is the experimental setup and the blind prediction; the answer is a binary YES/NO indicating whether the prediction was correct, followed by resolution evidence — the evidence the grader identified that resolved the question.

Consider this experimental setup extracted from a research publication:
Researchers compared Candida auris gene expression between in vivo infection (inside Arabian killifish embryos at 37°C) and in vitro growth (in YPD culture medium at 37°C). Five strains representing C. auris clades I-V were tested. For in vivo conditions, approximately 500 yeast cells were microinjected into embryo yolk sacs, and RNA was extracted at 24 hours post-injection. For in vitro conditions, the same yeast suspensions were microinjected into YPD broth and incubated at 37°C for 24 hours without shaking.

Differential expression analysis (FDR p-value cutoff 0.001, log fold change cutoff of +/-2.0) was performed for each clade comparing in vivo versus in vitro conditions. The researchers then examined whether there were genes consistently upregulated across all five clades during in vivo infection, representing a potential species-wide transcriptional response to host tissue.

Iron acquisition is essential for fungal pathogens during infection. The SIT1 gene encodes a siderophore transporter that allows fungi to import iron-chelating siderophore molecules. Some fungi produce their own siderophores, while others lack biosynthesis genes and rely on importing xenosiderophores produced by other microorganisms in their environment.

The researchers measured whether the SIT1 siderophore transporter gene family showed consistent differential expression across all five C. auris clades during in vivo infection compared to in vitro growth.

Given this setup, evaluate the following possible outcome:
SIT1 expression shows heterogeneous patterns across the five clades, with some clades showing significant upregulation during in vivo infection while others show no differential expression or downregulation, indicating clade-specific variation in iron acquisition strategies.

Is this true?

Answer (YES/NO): NO